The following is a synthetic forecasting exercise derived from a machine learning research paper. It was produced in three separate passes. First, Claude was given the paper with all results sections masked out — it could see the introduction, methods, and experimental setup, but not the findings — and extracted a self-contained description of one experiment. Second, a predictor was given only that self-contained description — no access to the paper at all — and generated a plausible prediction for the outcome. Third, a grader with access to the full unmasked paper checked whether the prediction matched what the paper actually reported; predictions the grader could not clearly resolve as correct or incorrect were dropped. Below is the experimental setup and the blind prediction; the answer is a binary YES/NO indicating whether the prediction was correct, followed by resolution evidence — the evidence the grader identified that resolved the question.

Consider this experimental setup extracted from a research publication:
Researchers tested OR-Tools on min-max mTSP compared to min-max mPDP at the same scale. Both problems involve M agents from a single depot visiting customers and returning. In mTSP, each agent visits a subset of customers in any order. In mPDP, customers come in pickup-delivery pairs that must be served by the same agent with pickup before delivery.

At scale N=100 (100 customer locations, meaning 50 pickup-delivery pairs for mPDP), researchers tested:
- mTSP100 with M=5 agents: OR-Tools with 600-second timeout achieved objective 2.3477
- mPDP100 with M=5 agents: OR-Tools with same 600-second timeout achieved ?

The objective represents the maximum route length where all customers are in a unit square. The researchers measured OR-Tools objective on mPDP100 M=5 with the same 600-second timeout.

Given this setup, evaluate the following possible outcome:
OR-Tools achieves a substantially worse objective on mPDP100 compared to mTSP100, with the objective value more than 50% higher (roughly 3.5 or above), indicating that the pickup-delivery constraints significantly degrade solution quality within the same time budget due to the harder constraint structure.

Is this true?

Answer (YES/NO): NO